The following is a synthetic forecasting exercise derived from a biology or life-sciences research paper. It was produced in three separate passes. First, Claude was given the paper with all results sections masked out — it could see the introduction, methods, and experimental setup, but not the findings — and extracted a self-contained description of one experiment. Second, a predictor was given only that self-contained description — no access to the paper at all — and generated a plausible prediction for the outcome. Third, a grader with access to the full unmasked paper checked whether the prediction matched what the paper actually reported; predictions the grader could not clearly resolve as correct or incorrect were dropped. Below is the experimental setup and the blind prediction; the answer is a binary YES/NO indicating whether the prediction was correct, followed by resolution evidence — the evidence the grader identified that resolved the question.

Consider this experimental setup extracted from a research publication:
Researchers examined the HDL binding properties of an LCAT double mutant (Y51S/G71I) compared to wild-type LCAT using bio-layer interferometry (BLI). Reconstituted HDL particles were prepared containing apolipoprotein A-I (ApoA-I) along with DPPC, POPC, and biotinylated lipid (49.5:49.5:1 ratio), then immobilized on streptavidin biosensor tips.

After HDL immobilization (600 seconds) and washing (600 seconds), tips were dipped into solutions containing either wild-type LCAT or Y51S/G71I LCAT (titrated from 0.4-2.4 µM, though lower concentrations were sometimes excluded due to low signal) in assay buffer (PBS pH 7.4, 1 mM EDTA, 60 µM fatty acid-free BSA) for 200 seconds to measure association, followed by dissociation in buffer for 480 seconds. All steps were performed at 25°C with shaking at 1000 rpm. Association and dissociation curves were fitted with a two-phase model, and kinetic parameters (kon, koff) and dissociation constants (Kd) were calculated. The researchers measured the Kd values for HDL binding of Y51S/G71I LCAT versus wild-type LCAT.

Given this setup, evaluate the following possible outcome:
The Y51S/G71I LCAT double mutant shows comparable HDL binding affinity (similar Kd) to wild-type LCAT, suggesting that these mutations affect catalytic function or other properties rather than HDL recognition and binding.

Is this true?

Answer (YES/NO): NO